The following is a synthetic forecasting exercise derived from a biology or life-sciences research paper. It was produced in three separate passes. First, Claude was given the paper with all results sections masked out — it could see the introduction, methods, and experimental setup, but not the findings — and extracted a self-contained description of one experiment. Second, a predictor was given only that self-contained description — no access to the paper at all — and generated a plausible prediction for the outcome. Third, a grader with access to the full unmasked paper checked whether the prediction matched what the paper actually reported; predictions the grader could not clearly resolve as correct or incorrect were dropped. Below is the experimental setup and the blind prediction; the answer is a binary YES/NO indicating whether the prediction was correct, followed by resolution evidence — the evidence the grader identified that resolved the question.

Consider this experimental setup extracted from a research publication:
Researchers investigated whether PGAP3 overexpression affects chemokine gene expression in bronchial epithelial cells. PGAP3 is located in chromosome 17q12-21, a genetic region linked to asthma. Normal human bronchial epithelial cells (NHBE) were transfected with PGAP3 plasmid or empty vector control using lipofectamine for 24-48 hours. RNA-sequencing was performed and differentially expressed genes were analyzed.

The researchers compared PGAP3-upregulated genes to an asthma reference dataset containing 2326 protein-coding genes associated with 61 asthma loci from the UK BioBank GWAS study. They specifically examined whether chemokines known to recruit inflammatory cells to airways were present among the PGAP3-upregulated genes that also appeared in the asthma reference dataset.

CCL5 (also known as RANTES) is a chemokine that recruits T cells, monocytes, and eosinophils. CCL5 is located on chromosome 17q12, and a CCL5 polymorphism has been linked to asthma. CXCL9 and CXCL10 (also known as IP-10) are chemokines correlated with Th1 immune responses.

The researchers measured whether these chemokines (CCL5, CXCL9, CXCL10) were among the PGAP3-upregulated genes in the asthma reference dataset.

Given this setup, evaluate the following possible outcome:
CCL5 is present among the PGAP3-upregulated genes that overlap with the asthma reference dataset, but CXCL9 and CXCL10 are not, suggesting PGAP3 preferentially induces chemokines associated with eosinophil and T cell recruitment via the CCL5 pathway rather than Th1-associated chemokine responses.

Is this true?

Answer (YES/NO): NO